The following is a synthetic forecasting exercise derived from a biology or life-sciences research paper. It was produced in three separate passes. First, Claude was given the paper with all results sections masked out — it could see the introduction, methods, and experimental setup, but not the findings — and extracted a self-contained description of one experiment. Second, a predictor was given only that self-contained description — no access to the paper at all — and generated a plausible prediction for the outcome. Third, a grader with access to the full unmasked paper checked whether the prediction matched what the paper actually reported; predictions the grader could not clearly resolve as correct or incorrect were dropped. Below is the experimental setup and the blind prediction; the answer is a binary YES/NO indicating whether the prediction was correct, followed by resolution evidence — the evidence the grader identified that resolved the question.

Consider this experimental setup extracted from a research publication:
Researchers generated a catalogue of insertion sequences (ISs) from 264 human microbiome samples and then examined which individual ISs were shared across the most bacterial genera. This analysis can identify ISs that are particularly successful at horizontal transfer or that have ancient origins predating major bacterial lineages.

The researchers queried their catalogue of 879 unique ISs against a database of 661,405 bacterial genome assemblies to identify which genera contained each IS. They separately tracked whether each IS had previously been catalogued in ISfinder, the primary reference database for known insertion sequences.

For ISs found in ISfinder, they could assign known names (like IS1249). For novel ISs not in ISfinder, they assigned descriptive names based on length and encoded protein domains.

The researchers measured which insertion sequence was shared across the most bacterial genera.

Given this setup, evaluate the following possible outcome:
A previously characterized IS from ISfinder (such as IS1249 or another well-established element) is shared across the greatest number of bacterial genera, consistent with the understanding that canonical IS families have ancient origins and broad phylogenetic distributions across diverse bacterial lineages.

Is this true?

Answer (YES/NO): YES